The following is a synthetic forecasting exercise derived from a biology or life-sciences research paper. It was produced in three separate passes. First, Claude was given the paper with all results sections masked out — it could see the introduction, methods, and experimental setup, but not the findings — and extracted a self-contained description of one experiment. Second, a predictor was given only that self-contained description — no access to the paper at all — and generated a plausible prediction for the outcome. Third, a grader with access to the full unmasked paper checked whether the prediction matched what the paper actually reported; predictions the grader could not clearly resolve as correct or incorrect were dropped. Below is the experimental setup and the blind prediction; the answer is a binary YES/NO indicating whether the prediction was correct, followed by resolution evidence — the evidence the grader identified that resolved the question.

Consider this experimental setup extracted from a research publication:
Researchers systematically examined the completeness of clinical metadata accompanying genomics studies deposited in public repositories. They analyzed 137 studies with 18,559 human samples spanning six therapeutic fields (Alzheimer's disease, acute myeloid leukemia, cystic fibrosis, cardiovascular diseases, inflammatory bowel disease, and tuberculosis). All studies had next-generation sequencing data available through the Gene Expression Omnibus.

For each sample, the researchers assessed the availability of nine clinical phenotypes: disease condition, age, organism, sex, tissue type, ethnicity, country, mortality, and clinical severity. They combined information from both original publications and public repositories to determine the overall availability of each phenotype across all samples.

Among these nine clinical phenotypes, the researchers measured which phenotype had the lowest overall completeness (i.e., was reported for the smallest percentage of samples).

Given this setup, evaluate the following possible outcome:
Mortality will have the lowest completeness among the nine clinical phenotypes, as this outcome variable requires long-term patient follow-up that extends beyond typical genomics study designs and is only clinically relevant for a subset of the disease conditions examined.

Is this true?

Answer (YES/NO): YES